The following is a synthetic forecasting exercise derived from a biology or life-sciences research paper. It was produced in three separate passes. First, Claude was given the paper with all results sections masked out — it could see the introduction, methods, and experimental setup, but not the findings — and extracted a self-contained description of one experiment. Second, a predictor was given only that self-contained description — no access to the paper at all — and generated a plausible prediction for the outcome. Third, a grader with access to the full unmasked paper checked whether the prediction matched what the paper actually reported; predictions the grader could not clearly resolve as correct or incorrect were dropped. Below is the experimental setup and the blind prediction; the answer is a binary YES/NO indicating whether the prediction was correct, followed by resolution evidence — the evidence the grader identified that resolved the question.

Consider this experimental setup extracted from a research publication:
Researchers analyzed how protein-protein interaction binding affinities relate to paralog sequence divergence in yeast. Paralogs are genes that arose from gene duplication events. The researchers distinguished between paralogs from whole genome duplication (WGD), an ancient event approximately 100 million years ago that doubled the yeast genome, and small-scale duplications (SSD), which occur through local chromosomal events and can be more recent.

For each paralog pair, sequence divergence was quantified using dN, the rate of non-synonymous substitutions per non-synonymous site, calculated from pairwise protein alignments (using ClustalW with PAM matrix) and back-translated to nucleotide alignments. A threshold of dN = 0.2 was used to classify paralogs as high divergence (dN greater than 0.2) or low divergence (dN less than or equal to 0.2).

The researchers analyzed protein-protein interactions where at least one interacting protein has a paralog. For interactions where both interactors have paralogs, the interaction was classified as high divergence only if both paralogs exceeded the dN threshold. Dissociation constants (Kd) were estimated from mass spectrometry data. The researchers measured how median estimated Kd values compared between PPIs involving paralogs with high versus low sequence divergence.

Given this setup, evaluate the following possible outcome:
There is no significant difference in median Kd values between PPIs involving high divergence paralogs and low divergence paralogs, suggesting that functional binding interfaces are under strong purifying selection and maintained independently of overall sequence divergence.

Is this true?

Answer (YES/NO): NO